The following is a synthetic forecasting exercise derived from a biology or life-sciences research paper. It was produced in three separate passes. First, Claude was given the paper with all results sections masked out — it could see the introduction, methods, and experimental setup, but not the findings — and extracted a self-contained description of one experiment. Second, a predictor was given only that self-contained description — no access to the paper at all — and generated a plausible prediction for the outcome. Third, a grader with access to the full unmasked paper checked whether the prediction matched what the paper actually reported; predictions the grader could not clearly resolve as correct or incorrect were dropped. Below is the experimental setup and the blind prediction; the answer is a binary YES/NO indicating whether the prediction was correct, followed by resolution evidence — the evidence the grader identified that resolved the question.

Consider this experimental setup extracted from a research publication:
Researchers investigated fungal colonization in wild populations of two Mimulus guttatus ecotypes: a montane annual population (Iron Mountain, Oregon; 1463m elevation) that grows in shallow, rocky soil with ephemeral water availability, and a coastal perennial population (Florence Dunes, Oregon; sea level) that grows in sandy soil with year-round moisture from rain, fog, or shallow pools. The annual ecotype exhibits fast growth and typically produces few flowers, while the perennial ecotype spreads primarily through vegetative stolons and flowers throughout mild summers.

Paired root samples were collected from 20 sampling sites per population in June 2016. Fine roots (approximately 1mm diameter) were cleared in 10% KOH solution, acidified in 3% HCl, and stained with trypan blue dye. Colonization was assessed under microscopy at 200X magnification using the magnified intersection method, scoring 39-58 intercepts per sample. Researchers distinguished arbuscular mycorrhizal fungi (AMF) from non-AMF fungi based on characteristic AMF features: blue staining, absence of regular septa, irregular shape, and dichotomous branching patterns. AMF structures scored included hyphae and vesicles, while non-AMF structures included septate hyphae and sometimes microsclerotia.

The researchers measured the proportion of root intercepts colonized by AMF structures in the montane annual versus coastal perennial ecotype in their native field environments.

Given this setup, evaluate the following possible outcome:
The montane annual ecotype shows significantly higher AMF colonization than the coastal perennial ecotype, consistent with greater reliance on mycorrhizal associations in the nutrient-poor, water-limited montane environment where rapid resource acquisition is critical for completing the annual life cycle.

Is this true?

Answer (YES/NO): NO